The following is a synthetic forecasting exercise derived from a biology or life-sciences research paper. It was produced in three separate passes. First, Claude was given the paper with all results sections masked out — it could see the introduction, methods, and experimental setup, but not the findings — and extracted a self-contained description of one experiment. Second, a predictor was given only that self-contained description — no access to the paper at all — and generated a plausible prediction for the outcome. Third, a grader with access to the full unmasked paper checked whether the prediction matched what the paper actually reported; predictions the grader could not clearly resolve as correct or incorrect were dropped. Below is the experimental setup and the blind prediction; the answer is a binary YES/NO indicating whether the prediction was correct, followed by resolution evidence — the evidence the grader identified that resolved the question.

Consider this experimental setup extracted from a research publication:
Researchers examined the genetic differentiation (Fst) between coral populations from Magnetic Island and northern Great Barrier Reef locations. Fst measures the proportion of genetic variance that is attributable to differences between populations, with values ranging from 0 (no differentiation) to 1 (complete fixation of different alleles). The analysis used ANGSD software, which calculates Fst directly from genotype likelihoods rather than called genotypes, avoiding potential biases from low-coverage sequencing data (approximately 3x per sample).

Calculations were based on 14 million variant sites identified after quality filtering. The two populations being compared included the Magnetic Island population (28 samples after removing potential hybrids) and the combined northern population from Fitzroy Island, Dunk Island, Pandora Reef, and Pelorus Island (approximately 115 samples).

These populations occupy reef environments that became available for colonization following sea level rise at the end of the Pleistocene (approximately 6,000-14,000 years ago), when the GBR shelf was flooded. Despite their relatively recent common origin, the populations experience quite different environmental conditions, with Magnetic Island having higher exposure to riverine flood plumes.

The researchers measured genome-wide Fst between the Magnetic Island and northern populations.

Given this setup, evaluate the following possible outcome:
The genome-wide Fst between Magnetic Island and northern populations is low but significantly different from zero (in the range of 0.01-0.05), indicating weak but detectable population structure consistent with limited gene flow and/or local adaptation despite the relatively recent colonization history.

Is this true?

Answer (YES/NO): NO